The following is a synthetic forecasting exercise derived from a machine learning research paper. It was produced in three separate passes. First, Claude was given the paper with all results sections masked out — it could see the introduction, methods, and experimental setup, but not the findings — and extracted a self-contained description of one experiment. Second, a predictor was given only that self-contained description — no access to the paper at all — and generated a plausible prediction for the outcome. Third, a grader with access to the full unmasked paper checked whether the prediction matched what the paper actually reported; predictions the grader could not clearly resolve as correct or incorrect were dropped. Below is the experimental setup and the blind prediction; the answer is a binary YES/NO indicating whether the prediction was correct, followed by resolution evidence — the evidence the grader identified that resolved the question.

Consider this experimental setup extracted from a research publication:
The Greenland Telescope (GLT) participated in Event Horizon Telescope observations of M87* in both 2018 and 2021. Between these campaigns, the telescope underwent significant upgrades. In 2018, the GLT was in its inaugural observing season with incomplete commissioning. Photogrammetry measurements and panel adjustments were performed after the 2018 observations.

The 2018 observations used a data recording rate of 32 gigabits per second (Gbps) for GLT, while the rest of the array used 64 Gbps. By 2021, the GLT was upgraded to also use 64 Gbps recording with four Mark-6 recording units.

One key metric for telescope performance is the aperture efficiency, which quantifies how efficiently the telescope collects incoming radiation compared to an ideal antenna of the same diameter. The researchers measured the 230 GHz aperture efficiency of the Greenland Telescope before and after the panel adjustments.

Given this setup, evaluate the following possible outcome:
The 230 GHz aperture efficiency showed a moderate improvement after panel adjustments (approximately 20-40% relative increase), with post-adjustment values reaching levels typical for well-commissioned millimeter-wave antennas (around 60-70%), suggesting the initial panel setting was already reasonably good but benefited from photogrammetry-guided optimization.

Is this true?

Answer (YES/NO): NO